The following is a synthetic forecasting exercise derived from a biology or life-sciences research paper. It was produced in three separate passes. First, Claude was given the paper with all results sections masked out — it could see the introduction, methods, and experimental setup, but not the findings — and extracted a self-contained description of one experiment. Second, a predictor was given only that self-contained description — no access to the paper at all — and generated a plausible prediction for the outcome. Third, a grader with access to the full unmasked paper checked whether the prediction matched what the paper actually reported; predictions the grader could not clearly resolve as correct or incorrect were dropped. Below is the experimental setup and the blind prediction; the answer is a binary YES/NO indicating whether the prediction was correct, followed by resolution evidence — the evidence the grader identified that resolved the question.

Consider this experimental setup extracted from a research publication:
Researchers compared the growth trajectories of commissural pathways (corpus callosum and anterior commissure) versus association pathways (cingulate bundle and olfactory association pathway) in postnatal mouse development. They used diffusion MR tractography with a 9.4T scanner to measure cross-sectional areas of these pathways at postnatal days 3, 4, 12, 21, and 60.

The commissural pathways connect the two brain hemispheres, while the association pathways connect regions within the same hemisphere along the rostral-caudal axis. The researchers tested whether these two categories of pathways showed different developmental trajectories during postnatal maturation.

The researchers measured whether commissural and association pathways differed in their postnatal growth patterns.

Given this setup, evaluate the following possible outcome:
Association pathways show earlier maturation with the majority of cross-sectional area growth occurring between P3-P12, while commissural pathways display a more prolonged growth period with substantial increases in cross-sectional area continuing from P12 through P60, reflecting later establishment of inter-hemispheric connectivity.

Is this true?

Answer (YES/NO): NO